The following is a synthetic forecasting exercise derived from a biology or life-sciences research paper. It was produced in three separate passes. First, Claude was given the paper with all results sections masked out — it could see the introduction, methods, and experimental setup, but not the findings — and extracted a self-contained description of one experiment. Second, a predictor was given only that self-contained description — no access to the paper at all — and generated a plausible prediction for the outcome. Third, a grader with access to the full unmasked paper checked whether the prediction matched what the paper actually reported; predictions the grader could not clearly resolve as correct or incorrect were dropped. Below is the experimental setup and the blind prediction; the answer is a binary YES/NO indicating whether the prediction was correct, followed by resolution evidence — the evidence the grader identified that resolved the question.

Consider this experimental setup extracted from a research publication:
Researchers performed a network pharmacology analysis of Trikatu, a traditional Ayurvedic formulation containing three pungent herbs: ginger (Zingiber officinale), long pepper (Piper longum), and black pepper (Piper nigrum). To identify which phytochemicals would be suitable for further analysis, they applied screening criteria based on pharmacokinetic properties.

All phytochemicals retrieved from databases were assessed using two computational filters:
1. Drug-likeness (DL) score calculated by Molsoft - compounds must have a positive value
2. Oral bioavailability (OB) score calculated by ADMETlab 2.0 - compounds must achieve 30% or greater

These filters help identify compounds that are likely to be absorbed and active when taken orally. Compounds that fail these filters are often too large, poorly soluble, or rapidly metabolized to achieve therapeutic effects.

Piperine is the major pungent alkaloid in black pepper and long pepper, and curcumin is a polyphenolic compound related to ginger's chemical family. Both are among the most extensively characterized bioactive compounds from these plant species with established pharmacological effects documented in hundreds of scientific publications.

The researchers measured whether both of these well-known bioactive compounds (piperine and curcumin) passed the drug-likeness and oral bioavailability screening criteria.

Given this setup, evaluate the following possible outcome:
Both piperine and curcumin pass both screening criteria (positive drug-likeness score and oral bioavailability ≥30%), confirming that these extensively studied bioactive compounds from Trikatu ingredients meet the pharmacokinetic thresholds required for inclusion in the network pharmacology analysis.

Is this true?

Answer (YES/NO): NO